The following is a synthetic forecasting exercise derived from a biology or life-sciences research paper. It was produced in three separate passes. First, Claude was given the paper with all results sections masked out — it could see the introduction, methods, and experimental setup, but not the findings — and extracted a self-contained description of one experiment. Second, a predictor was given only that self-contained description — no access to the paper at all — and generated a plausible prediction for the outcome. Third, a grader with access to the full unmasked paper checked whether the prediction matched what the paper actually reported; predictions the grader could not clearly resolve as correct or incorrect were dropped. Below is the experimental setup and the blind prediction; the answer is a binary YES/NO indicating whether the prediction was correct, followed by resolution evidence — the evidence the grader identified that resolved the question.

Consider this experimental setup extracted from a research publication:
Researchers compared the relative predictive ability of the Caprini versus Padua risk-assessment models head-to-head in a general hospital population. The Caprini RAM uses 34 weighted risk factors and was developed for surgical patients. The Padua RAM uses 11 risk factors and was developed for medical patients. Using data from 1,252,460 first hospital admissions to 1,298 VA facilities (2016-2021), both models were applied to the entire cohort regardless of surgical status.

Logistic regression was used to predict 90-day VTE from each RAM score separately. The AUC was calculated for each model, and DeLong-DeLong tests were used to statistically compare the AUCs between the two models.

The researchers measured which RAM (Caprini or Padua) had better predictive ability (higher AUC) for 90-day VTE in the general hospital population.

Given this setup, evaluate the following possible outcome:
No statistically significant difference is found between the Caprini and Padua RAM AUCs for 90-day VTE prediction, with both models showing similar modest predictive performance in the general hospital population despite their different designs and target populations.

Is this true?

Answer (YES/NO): NO